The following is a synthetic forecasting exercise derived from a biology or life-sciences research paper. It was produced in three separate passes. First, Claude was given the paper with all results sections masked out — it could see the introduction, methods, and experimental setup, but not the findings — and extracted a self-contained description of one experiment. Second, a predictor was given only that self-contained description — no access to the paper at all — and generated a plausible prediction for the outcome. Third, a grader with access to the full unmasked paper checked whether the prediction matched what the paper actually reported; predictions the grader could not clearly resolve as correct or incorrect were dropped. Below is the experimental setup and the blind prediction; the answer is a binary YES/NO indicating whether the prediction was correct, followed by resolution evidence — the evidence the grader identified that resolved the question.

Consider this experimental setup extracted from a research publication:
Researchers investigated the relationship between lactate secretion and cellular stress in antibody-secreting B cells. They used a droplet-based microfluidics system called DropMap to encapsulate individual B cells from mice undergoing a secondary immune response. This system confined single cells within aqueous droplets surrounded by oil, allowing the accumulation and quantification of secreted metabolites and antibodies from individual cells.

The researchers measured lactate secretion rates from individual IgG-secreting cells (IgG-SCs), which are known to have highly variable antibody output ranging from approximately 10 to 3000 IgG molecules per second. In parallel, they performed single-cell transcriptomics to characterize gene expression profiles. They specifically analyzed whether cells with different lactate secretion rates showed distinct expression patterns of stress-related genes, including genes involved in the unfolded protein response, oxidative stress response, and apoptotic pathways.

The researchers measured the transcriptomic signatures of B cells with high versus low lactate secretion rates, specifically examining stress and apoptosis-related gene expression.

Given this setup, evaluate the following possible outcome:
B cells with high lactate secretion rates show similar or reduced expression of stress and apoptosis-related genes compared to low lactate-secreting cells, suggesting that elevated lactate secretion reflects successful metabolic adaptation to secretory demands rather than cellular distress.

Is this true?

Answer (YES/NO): NO